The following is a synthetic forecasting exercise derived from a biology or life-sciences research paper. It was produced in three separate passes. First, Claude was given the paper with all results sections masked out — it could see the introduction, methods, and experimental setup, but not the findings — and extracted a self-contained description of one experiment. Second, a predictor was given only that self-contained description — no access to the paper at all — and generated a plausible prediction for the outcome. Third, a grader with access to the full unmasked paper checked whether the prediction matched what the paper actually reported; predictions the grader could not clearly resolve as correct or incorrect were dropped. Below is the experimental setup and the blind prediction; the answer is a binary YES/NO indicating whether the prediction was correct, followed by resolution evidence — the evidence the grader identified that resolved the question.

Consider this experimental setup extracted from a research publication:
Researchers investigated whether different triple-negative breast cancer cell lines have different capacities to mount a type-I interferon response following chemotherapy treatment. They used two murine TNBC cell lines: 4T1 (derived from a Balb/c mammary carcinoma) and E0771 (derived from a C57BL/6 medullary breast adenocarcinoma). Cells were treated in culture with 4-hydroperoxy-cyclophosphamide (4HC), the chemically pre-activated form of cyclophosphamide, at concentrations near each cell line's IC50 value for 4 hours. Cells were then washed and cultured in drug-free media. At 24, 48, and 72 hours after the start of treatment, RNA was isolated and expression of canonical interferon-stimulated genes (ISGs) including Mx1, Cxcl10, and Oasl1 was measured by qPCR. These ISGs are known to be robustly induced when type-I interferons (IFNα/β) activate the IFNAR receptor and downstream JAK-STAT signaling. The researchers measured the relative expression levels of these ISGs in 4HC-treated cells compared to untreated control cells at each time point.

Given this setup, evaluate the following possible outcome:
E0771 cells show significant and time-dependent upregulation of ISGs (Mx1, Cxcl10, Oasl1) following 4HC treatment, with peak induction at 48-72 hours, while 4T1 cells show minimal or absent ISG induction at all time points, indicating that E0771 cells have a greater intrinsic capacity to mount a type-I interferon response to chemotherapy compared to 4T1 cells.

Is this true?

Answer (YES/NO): NO